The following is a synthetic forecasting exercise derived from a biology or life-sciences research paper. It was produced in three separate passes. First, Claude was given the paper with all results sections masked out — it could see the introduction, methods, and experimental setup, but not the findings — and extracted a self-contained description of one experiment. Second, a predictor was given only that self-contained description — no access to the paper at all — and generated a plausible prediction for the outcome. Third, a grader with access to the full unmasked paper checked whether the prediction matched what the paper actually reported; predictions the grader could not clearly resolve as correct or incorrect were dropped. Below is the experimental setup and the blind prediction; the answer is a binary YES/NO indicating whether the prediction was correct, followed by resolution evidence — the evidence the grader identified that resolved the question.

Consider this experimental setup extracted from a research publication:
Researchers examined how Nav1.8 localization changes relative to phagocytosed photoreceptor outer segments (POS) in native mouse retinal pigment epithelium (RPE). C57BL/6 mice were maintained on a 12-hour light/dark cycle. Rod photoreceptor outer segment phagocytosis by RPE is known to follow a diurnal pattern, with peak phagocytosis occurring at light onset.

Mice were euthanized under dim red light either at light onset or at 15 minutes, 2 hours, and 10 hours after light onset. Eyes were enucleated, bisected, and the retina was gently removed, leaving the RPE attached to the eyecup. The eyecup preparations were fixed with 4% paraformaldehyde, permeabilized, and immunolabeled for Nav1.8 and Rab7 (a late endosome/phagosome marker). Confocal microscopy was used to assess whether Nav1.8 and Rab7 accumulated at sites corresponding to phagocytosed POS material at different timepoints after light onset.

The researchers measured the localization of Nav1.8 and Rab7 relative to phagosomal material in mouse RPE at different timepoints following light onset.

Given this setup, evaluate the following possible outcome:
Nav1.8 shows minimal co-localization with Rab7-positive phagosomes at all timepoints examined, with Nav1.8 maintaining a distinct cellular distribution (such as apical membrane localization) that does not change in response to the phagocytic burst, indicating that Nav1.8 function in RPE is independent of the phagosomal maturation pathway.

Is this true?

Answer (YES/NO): NO